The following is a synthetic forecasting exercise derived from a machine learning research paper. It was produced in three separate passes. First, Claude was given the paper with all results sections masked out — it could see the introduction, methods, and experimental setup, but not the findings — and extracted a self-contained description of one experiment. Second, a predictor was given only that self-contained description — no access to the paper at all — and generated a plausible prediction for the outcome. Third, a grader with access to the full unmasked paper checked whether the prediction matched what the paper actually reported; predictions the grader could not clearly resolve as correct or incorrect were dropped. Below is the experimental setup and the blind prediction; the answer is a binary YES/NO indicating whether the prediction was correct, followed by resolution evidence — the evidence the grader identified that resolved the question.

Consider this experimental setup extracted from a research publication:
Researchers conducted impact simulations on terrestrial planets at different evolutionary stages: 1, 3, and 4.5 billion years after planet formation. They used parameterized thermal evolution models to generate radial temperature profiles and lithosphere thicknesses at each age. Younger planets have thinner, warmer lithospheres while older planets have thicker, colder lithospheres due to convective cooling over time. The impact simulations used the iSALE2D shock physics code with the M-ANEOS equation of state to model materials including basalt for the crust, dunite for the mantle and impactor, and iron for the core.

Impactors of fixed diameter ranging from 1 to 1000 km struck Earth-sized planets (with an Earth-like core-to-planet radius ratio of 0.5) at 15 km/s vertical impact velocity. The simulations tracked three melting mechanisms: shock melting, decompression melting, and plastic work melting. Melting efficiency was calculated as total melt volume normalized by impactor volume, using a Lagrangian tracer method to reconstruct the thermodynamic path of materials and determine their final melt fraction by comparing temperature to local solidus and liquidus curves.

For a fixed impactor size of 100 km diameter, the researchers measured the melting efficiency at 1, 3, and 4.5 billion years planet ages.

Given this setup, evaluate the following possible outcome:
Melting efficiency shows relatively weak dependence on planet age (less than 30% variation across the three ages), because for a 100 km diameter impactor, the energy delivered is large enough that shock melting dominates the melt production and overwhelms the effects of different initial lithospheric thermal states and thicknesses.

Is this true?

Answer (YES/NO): NO